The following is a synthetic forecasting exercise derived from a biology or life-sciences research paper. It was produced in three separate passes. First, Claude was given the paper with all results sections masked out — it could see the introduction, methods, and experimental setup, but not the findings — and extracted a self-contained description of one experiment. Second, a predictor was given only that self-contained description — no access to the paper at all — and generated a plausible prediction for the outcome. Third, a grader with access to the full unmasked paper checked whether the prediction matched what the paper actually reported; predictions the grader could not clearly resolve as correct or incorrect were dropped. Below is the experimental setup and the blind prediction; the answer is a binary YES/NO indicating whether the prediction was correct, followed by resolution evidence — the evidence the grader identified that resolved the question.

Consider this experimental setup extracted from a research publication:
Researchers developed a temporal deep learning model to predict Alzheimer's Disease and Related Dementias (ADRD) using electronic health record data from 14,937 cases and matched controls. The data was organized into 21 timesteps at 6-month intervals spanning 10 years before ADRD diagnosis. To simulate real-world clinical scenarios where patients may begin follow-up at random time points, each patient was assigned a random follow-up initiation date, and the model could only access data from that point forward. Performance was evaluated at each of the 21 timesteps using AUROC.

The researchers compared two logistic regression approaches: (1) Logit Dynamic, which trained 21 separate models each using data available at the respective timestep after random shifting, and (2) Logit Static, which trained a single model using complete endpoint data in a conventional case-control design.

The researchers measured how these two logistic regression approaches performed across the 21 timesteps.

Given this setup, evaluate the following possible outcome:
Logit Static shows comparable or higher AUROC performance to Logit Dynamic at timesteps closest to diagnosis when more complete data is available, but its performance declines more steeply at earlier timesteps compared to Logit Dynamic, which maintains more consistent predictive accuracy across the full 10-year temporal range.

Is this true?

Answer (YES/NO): NO